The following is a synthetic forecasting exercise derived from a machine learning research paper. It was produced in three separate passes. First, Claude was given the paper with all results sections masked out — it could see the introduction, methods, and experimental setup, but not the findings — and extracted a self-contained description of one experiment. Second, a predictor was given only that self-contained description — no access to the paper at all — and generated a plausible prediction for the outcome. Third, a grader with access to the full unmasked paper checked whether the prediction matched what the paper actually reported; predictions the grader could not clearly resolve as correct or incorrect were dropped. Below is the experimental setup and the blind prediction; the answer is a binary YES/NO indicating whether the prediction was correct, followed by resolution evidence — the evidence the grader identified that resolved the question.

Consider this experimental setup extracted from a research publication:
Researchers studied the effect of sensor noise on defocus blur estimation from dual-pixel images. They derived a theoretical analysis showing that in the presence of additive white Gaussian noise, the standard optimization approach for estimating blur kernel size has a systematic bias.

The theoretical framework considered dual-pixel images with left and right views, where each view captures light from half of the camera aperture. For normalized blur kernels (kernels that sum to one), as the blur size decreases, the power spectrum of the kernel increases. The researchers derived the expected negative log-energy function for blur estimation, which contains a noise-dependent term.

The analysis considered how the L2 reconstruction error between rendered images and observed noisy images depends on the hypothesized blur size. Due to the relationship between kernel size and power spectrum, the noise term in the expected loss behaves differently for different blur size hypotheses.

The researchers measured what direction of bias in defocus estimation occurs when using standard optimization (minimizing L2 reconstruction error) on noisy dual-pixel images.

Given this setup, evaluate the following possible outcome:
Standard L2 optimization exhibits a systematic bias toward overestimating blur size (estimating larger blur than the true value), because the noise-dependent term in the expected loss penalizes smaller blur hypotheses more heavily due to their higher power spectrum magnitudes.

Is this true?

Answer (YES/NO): NO